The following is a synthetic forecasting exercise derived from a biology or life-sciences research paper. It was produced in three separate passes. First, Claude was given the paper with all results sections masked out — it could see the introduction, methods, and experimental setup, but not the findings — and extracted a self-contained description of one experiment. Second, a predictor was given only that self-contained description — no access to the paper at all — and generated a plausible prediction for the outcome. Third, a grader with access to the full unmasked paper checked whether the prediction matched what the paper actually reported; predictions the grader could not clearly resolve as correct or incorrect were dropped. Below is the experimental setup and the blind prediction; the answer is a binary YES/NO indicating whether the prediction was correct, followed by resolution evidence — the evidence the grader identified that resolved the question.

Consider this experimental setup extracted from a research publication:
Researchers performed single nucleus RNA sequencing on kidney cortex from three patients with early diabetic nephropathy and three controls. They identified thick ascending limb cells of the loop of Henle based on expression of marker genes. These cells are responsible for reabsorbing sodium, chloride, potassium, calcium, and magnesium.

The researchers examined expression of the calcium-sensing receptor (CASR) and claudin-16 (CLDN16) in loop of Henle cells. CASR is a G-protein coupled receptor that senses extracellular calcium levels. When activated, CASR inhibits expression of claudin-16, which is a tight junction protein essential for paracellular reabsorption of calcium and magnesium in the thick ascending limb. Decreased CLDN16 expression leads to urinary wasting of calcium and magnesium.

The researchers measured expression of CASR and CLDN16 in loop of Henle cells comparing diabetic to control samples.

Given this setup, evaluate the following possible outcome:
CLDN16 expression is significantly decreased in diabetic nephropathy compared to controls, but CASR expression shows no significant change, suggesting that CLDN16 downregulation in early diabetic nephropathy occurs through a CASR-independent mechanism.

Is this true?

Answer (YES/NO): NO